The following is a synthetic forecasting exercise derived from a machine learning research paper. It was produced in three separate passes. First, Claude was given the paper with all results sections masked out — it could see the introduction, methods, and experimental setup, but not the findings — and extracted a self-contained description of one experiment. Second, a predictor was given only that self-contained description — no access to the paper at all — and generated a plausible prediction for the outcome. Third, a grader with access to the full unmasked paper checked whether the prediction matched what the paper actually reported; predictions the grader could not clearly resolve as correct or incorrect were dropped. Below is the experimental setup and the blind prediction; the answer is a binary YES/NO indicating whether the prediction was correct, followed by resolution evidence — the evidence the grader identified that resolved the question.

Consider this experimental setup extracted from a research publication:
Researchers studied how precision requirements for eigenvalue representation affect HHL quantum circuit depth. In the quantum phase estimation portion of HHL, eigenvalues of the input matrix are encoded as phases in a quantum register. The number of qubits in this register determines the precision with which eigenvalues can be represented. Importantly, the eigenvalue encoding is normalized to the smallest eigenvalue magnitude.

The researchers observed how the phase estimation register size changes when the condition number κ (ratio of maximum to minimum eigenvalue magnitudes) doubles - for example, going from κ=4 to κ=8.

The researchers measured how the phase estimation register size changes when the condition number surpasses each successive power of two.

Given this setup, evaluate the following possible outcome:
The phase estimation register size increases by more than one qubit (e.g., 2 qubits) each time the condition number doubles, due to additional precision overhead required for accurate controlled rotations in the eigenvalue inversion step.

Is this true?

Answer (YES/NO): NO